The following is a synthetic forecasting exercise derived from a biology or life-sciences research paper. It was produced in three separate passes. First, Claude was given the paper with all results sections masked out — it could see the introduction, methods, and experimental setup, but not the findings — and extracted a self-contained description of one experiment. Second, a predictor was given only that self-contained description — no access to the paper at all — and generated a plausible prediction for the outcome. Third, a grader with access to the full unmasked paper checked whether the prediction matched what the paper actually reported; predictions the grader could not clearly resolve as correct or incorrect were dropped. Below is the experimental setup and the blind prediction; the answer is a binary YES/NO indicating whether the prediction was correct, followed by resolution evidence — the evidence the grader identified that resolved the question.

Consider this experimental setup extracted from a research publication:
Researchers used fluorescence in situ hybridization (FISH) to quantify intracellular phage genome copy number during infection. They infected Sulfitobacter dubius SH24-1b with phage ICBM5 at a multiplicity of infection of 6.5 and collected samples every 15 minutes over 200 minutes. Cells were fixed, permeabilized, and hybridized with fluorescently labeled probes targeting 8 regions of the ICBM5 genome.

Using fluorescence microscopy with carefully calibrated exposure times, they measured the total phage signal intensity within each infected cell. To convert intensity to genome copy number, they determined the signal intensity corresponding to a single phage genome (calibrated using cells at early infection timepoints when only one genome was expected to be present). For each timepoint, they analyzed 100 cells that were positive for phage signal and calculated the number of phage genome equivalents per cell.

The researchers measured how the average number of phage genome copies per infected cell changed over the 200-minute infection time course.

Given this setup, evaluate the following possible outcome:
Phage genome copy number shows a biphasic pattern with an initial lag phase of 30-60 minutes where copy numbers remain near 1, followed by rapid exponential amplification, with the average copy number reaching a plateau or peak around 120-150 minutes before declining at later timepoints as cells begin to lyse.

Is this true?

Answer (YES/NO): NO